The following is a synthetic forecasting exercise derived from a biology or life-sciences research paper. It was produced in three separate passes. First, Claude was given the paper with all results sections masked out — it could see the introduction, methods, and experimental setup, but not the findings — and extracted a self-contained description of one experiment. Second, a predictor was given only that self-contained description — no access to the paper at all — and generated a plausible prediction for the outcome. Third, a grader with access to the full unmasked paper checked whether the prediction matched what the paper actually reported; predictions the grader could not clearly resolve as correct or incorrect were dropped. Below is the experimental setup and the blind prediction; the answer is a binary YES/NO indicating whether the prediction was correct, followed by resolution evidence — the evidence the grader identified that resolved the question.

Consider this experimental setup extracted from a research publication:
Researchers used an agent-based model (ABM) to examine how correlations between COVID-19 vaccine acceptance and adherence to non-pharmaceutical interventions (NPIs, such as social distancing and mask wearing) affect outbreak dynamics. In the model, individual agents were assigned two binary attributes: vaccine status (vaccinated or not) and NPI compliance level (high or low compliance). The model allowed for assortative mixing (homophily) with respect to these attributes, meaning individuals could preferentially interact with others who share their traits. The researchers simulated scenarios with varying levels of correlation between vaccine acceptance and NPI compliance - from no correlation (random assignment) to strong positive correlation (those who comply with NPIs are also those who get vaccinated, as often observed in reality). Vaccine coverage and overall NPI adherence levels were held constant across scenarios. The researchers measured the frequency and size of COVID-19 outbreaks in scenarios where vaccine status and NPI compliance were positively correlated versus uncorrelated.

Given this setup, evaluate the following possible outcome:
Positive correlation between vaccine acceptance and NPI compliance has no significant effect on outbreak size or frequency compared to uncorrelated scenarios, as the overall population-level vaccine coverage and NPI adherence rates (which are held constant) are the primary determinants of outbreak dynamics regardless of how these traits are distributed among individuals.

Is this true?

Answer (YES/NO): NO